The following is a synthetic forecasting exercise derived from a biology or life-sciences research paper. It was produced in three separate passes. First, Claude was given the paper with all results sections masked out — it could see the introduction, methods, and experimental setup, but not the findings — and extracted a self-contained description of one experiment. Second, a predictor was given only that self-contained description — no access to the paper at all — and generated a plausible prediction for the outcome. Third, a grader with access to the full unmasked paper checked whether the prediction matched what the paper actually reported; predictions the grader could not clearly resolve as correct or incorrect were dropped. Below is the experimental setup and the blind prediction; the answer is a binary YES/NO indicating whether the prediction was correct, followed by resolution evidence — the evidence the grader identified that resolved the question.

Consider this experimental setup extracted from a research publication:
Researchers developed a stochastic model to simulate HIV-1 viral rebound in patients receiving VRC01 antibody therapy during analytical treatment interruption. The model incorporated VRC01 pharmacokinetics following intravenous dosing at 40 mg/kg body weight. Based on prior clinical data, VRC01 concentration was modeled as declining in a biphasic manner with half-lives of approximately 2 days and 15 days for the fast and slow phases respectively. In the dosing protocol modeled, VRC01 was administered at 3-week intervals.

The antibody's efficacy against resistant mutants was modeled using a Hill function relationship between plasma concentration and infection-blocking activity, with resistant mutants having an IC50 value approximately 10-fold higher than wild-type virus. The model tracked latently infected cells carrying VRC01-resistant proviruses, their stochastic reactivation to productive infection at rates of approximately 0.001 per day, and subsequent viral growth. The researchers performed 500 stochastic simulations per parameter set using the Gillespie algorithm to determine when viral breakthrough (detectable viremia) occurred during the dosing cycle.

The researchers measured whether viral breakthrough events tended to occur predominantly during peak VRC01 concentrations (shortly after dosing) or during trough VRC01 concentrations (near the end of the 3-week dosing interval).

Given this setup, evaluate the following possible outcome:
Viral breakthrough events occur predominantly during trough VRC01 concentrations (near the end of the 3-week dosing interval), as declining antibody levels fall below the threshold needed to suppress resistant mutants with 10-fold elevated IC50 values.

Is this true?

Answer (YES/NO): YES